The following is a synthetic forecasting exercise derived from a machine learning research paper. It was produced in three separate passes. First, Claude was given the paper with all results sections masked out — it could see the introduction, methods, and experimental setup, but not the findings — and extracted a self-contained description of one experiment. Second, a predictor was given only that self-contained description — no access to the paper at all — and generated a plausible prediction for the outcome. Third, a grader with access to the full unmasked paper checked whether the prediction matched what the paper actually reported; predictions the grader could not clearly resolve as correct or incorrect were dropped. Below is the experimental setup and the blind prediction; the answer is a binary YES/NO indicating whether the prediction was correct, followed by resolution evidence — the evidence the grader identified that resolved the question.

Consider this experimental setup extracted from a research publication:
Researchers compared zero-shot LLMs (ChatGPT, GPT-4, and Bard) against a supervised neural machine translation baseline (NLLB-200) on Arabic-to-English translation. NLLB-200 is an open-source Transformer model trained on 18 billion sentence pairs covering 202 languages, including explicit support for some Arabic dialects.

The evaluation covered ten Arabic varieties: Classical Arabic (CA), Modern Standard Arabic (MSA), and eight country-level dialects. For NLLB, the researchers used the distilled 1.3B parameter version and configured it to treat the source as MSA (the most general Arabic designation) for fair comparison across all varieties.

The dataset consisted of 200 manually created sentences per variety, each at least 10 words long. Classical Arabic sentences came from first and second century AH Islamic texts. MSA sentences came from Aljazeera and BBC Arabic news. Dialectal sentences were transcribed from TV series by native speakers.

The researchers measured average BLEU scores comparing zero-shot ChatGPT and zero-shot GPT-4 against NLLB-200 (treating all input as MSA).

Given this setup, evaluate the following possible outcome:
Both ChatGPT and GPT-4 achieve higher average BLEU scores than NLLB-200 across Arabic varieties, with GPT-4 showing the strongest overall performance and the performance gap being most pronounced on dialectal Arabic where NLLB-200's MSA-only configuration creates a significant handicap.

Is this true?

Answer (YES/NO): YES